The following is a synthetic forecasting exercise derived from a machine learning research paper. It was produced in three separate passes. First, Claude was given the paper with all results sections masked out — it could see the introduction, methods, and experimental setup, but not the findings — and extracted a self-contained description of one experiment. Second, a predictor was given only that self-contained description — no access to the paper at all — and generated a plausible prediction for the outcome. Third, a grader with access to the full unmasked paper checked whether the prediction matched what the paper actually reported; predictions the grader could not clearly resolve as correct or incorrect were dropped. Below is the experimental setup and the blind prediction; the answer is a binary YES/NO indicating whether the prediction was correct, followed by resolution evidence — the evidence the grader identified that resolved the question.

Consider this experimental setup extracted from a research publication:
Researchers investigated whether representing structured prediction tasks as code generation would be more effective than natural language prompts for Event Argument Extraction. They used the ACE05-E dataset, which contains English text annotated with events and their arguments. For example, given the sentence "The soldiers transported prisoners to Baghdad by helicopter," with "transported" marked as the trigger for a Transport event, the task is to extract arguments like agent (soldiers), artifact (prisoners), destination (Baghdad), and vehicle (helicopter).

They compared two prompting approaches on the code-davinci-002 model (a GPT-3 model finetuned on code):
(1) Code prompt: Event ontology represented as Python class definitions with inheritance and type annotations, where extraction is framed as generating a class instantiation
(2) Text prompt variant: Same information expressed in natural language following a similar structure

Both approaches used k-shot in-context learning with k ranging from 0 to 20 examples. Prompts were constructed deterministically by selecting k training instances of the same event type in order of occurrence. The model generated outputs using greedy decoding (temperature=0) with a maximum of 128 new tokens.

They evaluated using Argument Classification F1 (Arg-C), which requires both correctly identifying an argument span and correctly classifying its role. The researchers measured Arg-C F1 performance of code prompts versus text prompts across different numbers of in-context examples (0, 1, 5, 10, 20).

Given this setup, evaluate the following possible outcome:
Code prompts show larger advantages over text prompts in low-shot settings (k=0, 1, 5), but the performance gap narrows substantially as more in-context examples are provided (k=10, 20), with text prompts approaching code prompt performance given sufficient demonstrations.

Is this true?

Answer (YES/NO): NO